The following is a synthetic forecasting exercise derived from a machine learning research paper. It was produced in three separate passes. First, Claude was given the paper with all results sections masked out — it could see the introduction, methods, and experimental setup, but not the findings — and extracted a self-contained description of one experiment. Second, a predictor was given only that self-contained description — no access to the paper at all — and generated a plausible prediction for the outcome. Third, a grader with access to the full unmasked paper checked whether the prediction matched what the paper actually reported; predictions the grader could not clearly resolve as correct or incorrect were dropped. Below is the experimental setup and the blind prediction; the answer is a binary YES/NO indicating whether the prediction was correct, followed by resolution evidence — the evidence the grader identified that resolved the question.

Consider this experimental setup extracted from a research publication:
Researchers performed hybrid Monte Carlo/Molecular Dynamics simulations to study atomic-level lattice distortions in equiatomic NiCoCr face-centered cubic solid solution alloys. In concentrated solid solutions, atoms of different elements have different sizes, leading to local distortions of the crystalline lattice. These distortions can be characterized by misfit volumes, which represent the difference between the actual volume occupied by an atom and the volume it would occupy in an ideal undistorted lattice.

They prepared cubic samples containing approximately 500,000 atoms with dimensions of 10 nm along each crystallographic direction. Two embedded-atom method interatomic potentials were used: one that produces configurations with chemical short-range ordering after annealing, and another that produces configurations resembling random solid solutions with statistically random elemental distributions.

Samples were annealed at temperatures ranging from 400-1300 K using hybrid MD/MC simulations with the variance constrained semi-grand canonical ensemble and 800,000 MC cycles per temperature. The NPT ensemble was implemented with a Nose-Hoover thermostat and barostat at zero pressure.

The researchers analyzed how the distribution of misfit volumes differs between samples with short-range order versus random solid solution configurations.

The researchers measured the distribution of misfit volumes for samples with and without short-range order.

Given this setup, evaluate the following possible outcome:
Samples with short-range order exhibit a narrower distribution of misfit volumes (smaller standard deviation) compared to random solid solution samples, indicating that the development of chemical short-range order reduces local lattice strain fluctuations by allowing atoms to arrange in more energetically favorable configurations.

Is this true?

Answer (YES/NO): NO